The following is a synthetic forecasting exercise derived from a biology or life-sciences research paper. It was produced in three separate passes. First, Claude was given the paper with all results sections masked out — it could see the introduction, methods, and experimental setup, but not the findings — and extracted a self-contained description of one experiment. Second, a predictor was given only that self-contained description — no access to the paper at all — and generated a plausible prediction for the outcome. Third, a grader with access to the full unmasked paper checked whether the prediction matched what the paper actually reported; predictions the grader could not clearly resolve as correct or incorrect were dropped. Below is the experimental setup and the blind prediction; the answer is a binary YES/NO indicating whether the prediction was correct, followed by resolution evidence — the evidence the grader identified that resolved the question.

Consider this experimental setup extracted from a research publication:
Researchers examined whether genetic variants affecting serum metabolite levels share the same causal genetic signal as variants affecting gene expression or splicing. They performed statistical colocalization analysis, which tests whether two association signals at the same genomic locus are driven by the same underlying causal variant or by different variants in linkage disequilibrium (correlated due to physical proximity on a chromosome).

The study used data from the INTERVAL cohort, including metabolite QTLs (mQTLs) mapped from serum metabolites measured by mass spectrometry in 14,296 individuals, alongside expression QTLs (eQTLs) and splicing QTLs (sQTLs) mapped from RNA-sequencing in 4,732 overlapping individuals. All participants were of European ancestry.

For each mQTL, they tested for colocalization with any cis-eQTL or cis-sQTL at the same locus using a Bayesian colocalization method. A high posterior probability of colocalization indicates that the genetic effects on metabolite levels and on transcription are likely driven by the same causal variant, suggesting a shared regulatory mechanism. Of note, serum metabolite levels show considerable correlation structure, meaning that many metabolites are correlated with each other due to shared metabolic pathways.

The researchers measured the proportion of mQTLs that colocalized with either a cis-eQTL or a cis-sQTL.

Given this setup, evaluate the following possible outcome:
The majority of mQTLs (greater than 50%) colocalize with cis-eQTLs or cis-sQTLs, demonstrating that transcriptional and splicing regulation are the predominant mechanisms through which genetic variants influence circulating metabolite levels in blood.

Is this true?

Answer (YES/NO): YES